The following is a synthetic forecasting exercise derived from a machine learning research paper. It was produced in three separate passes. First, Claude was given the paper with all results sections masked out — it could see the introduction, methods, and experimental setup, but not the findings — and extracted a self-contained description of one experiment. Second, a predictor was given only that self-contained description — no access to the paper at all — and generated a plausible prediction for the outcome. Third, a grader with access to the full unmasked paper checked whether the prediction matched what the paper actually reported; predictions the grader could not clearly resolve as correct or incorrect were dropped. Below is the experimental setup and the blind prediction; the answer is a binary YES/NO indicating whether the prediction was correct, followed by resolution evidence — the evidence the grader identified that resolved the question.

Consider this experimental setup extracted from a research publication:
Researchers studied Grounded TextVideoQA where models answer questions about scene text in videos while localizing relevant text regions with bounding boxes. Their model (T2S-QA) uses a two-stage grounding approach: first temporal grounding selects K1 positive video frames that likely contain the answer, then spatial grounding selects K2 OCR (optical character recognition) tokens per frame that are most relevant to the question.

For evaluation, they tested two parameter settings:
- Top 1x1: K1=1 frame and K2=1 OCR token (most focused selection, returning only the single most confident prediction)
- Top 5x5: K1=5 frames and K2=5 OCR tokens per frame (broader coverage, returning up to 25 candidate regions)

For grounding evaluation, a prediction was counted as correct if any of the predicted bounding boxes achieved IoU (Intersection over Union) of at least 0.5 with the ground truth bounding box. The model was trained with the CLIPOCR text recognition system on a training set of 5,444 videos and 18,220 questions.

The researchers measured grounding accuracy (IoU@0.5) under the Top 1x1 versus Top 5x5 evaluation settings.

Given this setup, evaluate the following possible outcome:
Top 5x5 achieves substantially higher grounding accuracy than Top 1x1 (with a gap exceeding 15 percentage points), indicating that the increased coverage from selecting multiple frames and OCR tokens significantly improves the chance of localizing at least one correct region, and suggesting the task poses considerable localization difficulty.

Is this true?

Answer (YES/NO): YES